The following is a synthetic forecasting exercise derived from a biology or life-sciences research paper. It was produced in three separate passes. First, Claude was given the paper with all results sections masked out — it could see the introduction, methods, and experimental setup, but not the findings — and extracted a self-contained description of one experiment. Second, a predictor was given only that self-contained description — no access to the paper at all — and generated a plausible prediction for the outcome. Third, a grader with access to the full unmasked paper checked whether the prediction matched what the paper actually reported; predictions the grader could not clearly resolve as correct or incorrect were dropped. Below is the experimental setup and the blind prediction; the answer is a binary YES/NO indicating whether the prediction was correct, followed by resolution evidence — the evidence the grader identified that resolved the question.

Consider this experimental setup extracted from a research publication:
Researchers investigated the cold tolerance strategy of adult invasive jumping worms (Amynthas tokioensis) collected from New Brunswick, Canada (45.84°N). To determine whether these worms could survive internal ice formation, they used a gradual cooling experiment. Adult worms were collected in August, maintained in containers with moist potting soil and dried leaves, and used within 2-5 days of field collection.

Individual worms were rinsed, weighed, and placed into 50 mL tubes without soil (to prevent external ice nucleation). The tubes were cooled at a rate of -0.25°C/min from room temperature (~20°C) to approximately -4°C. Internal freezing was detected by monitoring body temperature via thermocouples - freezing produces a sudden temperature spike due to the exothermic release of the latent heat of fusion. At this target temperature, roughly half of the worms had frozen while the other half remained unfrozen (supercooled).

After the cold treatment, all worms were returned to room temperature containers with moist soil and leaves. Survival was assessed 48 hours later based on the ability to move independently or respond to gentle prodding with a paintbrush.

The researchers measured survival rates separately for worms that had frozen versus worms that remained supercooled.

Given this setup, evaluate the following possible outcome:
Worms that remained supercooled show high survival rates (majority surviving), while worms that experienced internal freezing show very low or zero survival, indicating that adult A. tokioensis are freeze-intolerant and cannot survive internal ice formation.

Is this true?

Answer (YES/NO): YES